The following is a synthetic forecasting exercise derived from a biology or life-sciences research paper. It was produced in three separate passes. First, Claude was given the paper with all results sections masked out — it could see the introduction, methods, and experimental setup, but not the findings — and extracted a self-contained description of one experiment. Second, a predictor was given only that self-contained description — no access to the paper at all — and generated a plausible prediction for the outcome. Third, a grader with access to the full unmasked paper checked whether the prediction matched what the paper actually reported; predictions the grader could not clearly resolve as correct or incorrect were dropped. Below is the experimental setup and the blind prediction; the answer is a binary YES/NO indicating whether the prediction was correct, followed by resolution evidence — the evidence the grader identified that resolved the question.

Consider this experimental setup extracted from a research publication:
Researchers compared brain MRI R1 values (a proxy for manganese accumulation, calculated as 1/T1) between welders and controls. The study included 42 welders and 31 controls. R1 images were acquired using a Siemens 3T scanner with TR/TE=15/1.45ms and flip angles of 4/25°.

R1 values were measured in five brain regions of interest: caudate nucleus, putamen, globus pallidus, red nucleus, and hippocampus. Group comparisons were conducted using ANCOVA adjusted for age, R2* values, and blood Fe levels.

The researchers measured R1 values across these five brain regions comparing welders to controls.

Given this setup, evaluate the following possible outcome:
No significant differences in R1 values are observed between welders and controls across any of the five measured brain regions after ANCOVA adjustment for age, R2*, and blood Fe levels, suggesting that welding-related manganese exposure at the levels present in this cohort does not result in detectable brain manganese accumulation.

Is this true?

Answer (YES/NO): YES